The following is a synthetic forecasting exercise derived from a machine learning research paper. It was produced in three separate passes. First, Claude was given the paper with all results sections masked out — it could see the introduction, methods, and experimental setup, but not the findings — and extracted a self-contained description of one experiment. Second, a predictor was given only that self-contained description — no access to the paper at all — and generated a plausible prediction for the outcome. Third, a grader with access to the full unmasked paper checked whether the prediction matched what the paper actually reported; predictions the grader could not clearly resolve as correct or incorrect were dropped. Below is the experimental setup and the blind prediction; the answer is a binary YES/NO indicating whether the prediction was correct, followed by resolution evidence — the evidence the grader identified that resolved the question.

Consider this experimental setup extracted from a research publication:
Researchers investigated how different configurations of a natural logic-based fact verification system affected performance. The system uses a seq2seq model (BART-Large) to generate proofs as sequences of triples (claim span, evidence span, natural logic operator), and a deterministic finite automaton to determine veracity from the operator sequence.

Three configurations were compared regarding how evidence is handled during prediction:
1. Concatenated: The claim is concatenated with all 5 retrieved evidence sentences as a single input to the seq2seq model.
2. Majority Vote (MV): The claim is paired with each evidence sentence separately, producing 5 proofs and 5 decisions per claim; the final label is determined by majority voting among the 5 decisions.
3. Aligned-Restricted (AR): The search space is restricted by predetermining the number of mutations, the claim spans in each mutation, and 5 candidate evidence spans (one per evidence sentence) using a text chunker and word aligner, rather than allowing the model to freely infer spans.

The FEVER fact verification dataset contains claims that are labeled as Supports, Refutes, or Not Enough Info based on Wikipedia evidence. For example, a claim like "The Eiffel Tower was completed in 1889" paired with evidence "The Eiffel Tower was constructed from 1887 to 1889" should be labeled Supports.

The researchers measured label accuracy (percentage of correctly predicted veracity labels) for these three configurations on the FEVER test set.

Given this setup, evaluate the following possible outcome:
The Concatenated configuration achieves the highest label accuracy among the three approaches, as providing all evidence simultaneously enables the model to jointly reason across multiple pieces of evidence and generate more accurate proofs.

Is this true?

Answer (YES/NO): YES